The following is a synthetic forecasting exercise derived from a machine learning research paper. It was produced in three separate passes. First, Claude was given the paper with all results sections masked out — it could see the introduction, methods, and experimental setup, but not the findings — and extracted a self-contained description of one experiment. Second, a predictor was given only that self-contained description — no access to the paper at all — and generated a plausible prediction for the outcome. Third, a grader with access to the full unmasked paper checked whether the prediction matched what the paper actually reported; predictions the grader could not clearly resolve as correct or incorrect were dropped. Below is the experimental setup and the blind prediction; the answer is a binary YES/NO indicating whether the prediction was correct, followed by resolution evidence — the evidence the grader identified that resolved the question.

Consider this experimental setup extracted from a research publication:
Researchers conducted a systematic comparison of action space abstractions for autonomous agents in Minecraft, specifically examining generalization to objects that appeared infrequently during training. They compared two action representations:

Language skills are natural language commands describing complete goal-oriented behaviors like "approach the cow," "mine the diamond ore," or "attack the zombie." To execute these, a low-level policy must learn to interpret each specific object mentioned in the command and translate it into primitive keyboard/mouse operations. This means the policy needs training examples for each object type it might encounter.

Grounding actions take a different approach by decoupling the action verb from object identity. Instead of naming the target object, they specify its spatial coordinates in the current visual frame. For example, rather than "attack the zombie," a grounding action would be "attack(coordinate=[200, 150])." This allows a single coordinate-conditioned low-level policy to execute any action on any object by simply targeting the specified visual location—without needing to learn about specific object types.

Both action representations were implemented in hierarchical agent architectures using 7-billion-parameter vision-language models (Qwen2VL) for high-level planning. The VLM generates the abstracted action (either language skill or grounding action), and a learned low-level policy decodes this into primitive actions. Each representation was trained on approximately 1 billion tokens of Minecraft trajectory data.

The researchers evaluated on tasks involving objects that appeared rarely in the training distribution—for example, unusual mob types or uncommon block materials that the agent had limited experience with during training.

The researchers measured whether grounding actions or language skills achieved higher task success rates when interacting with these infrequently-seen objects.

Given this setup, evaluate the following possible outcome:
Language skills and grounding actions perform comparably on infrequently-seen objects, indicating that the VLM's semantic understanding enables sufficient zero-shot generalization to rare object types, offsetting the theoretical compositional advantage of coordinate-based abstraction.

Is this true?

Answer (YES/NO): NO